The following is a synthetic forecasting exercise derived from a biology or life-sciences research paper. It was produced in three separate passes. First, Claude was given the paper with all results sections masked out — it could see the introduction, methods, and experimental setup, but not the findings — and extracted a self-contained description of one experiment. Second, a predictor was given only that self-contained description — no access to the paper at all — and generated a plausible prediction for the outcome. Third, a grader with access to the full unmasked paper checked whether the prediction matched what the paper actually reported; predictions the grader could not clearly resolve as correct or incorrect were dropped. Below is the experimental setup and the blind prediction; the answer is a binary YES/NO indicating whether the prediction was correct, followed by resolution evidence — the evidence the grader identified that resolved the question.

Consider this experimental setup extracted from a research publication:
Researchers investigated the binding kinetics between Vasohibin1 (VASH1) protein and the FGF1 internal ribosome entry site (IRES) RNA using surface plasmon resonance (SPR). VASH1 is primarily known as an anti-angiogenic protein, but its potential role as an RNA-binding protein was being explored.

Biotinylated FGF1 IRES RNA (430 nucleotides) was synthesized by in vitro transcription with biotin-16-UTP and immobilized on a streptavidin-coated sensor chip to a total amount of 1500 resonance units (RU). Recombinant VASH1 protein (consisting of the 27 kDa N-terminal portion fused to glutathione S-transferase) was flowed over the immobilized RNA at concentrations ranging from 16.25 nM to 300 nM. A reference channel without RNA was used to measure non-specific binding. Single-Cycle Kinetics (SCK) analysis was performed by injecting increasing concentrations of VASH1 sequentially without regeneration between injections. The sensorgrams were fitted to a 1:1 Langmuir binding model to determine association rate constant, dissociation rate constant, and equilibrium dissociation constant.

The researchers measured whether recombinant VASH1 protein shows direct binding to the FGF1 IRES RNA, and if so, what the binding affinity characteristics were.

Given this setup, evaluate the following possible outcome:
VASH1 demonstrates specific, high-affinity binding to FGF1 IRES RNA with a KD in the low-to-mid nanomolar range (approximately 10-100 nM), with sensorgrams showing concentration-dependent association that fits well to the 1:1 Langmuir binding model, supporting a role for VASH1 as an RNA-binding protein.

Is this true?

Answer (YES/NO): YES